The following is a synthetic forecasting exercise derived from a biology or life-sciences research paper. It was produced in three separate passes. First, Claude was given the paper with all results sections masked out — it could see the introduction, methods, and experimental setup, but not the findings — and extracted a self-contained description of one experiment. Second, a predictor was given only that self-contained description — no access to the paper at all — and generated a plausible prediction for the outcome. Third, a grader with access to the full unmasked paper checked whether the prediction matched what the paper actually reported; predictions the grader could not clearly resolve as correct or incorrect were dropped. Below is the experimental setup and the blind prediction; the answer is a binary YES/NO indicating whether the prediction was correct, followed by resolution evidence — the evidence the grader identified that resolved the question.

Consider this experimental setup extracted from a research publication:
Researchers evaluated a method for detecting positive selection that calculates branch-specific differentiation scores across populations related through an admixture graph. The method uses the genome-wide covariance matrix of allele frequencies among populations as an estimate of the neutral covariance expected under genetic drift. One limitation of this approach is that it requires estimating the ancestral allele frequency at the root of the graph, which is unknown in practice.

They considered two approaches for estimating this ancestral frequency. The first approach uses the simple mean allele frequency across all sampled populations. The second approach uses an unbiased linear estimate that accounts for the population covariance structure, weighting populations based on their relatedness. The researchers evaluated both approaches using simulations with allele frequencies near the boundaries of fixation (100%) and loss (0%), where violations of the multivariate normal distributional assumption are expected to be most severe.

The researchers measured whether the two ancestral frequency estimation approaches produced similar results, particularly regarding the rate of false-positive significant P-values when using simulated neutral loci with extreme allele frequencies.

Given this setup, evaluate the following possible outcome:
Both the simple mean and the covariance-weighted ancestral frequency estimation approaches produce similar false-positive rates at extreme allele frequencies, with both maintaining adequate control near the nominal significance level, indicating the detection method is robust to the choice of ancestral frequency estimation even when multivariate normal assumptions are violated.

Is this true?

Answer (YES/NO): NO